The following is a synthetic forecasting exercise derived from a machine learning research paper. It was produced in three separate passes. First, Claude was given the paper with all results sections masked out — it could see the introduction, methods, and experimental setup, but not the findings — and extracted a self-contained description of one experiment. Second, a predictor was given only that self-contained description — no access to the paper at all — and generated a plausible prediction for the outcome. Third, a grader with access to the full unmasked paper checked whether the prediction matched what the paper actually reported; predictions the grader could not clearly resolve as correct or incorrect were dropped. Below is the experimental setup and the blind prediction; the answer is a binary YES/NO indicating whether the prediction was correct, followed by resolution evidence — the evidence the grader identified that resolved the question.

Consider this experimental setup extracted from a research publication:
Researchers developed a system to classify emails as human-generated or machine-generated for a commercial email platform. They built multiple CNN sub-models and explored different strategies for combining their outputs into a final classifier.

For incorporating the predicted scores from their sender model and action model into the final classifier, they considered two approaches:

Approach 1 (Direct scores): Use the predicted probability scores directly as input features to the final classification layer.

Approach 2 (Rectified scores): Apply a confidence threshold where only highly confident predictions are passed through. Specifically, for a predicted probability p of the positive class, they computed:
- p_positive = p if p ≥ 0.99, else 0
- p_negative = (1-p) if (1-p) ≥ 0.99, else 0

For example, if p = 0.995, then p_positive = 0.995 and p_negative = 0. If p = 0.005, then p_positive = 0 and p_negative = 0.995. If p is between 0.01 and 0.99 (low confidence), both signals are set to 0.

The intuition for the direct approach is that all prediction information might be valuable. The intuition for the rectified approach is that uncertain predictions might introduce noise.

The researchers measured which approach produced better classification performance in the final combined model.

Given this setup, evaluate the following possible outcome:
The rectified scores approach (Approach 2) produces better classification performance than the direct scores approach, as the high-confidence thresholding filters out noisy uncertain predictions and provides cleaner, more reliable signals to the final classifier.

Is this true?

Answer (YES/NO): YES